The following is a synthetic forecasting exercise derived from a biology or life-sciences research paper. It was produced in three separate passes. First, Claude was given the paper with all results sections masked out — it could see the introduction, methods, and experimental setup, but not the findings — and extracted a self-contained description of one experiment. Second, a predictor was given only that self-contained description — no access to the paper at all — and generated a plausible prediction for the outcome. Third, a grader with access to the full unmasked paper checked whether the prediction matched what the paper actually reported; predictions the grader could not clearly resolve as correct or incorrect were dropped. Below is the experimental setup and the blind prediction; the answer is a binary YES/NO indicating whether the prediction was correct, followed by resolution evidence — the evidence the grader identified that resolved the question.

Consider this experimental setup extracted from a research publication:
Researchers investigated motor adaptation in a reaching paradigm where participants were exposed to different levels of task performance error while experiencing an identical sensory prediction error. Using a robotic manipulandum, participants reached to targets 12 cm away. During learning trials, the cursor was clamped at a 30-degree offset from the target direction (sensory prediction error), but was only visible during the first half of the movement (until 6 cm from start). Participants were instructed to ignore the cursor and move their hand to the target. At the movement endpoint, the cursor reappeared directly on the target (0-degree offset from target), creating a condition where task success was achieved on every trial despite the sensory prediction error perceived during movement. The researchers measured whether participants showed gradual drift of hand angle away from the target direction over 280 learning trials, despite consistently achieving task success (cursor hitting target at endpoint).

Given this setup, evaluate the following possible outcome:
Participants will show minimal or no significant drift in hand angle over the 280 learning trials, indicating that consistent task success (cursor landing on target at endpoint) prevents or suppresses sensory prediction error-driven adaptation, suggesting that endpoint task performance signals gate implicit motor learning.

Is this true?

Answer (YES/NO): NO